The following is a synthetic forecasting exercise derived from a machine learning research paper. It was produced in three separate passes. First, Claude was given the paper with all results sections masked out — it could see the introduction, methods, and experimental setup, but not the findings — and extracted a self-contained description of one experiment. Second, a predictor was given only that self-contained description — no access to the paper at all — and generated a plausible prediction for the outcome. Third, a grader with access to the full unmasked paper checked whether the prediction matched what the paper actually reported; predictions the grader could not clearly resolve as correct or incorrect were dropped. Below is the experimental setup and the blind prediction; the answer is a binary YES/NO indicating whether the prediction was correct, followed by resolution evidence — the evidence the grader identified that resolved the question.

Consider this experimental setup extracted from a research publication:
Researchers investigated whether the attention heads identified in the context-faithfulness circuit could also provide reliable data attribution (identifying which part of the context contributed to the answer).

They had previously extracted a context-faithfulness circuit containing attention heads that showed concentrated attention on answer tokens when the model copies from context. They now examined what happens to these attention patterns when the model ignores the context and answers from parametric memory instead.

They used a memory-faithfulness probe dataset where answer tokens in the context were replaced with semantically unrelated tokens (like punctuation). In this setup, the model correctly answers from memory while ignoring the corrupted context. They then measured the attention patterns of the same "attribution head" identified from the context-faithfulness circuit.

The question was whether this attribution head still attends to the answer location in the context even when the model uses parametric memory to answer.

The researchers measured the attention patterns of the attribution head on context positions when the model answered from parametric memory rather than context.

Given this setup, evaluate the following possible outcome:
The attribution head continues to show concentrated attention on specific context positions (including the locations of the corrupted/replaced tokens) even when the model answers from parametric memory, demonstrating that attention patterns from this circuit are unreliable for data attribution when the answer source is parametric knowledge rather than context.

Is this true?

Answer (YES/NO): NO